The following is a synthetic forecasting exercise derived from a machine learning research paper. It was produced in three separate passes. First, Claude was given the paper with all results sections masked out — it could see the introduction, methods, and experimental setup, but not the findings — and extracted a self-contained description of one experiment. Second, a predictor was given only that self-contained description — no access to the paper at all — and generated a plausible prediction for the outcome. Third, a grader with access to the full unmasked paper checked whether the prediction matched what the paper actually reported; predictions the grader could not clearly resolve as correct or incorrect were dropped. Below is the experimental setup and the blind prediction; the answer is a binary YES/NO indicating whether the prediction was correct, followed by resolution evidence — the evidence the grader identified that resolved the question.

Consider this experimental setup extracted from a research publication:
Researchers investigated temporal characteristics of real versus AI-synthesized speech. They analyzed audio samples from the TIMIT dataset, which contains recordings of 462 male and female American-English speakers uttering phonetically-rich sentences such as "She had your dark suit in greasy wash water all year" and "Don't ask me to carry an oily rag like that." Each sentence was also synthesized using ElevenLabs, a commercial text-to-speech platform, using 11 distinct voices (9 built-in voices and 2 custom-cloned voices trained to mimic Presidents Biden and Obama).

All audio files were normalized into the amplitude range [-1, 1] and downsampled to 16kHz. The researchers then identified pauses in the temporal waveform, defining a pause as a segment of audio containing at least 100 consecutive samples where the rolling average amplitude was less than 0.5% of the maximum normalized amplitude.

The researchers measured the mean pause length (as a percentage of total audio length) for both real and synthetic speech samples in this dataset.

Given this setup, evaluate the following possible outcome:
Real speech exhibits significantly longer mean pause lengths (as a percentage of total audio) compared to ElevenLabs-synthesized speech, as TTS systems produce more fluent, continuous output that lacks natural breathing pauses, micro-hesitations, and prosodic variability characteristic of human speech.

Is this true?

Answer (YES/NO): YES